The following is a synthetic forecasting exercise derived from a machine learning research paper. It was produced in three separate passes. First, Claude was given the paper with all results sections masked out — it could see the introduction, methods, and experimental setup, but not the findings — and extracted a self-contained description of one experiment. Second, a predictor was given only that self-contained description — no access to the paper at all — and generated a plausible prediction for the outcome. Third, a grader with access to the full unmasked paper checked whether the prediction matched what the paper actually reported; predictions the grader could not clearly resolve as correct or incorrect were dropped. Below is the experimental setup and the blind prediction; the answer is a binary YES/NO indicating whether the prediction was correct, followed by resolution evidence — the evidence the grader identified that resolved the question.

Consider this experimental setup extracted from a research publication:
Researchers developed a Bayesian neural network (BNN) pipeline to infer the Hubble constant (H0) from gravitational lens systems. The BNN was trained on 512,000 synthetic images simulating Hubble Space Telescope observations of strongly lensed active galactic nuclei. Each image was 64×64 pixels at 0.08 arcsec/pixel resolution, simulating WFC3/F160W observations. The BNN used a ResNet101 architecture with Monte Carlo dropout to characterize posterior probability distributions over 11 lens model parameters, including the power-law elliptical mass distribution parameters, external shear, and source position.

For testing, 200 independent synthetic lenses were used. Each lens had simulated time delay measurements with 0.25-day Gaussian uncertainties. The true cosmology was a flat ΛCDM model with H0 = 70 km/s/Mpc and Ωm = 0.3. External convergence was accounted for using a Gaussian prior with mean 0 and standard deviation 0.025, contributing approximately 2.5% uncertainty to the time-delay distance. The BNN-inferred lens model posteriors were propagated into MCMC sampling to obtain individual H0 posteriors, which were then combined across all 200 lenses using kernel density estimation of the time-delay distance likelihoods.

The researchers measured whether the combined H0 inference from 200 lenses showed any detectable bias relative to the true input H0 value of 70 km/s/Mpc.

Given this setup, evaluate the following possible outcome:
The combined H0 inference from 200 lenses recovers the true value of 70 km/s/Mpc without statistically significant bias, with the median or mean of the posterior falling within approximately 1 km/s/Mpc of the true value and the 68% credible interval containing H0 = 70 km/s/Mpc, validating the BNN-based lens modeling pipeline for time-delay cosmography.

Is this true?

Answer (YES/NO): YES